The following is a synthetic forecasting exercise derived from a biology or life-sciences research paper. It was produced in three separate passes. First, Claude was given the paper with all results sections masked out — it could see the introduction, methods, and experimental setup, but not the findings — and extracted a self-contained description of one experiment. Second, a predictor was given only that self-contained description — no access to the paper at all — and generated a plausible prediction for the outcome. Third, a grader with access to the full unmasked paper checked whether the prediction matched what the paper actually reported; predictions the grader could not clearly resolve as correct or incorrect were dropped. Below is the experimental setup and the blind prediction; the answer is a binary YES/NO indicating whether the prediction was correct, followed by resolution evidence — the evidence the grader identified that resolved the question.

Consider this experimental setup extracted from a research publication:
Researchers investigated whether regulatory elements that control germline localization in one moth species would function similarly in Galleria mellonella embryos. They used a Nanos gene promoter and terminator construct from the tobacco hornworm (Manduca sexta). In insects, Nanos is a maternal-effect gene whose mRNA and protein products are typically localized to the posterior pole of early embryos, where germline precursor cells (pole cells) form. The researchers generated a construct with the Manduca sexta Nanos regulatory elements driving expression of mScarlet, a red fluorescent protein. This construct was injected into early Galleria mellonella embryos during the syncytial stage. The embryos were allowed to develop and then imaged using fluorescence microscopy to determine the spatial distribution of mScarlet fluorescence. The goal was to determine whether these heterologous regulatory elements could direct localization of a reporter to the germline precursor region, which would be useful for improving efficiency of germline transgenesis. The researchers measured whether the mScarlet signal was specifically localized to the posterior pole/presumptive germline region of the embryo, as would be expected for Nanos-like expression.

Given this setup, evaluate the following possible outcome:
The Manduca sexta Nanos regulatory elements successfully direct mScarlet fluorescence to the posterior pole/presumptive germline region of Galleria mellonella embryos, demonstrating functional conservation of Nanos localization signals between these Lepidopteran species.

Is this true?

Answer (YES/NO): NO